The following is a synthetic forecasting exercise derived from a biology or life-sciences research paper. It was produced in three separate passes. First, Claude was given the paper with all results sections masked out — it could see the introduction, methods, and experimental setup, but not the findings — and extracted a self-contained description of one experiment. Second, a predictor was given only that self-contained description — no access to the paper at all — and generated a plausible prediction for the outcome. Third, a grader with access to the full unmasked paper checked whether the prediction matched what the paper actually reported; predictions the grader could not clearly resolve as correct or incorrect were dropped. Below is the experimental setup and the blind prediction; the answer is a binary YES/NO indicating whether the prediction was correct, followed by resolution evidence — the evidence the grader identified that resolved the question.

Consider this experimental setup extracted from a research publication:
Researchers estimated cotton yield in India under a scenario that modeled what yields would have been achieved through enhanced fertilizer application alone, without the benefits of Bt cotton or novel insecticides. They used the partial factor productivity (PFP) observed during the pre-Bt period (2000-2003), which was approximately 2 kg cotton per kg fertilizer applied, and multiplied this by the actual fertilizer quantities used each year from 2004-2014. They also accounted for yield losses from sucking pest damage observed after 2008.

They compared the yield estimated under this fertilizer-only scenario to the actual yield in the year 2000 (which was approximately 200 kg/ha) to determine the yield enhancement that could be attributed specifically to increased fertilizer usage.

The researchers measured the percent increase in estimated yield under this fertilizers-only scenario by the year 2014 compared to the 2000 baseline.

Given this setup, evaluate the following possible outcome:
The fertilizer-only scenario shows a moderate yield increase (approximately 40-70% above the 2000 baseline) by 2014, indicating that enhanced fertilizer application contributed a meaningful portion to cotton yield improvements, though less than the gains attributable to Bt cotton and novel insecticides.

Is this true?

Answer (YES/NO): NO